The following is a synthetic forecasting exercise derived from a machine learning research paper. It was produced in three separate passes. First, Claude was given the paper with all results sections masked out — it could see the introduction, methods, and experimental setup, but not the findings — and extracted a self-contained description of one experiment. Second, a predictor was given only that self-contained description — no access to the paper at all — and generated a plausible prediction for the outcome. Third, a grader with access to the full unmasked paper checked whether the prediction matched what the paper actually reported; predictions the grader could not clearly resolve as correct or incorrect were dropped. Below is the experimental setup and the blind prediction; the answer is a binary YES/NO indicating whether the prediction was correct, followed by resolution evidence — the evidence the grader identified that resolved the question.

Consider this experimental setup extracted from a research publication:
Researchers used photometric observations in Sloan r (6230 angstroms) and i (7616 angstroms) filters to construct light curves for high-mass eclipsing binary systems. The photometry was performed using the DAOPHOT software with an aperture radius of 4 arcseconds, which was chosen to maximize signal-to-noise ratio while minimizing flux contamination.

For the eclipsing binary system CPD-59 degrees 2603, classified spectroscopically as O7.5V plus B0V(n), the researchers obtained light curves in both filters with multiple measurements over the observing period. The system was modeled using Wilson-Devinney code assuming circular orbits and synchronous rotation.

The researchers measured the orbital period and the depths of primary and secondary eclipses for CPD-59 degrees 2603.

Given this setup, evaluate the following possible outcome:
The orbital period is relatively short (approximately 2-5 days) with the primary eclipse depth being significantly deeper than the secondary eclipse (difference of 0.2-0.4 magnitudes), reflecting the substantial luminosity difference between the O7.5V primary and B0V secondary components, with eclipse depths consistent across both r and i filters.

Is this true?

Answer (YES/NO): NO